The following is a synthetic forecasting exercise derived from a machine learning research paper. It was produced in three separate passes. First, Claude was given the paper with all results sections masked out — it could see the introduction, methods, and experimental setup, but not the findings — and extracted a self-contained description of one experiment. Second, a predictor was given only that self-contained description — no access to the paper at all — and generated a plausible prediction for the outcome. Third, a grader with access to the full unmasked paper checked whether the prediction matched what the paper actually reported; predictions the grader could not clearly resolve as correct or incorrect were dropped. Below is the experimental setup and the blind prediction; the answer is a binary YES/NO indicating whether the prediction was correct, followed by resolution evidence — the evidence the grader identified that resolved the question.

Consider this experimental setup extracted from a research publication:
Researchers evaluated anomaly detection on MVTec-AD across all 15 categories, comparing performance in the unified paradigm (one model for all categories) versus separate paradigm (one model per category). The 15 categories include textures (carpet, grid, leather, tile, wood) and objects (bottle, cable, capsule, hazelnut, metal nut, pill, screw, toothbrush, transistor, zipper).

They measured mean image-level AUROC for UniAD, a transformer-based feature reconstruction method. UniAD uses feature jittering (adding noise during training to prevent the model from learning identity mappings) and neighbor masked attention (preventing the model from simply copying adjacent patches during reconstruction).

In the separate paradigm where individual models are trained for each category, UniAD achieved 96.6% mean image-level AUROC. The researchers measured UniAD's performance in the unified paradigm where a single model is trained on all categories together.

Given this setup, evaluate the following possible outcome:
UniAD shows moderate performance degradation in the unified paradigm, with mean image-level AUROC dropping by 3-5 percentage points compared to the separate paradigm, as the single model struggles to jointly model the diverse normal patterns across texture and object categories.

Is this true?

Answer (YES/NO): NO